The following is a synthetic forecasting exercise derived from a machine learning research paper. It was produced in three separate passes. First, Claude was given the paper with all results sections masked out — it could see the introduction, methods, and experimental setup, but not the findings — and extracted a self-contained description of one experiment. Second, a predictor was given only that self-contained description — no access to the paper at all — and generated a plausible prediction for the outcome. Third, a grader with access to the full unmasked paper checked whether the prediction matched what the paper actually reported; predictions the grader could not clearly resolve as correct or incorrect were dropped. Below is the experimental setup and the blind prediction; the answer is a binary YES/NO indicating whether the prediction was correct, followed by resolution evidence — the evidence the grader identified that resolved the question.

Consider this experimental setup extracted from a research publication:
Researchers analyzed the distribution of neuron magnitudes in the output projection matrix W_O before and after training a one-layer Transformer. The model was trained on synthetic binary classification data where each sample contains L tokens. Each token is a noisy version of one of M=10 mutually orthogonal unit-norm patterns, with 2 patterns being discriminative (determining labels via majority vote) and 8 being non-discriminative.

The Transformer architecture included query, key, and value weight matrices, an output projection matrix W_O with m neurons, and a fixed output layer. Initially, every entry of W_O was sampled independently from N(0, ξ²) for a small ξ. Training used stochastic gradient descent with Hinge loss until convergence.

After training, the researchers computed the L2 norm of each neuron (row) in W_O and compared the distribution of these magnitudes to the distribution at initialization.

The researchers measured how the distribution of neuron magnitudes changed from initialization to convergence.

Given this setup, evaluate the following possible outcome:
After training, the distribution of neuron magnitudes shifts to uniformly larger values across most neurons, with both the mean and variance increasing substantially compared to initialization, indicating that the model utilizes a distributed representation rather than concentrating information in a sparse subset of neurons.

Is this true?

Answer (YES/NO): NO